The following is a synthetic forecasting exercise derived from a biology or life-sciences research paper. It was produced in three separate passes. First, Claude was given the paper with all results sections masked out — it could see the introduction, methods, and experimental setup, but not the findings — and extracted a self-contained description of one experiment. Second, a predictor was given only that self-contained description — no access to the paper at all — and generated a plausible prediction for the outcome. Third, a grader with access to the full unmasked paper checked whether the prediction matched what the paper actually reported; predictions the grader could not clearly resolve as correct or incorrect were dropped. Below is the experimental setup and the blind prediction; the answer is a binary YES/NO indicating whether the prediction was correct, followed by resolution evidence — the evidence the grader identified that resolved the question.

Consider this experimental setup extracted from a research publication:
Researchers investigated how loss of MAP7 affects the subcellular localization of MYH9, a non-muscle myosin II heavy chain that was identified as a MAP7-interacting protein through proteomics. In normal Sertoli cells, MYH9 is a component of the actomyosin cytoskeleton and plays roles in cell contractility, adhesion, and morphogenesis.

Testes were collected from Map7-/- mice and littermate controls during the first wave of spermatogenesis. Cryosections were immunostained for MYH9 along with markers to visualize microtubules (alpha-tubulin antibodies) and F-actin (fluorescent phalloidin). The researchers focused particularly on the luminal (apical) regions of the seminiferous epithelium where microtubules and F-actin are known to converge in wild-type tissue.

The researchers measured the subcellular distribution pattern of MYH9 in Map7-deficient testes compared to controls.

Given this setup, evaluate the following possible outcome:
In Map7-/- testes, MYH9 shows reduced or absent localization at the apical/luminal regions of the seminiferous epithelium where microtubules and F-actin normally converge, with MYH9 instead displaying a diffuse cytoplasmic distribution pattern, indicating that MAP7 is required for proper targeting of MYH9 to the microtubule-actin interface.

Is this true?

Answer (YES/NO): YES